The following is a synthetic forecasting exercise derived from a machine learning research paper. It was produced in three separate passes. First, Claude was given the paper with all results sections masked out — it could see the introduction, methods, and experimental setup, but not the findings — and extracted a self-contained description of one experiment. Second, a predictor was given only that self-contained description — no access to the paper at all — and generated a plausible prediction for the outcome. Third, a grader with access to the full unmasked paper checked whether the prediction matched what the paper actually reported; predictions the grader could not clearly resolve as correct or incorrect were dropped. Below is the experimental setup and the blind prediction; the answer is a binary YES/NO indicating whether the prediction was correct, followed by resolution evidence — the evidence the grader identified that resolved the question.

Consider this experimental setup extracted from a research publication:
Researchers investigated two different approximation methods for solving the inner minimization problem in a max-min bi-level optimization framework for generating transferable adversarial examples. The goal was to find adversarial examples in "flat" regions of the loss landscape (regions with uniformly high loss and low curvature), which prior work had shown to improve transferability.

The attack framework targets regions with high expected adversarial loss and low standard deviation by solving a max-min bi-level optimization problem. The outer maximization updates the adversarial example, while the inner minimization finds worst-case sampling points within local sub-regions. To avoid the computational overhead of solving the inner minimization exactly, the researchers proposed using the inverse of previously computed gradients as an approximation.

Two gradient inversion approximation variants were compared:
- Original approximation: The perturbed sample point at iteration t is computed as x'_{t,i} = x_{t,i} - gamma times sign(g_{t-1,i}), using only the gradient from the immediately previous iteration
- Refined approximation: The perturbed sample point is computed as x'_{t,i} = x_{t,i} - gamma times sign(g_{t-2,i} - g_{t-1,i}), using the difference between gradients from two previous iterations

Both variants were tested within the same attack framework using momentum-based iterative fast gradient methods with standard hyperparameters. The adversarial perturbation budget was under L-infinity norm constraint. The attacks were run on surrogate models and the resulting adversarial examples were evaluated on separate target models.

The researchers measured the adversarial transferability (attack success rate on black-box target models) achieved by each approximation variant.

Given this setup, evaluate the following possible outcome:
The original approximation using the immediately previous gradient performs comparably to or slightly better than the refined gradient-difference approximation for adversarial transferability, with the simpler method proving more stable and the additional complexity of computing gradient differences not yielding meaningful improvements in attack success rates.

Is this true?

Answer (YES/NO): NO